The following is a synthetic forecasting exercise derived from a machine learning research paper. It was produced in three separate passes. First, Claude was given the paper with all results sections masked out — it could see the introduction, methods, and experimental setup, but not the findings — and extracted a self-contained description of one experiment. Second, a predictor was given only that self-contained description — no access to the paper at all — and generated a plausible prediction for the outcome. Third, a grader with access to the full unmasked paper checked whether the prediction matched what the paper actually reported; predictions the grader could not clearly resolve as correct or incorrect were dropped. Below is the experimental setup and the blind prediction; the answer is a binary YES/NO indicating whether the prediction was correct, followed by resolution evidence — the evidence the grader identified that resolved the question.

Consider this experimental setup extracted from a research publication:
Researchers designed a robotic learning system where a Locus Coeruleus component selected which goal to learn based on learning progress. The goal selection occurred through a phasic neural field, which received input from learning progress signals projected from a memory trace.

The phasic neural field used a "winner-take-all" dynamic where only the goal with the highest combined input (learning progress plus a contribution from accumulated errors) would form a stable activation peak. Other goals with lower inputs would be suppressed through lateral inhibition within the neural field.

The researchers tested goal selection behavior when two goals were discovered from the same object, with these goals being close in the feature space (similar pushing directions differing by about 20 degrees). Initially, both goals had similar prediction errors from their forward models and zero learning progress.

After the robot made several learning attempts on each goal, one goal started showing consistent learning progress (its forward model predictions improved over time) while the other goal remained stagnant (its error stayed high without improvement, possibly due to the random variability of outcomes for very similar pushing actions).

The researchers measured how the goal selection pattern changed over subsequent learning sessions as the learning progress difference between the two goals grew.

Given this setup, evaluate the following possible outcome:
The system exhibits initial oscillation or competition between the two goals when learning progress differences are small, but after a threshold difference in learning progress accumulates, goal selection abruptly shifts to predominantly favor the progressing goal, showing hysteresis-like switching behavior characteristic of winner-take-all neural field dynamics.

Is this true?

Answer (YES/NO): NO